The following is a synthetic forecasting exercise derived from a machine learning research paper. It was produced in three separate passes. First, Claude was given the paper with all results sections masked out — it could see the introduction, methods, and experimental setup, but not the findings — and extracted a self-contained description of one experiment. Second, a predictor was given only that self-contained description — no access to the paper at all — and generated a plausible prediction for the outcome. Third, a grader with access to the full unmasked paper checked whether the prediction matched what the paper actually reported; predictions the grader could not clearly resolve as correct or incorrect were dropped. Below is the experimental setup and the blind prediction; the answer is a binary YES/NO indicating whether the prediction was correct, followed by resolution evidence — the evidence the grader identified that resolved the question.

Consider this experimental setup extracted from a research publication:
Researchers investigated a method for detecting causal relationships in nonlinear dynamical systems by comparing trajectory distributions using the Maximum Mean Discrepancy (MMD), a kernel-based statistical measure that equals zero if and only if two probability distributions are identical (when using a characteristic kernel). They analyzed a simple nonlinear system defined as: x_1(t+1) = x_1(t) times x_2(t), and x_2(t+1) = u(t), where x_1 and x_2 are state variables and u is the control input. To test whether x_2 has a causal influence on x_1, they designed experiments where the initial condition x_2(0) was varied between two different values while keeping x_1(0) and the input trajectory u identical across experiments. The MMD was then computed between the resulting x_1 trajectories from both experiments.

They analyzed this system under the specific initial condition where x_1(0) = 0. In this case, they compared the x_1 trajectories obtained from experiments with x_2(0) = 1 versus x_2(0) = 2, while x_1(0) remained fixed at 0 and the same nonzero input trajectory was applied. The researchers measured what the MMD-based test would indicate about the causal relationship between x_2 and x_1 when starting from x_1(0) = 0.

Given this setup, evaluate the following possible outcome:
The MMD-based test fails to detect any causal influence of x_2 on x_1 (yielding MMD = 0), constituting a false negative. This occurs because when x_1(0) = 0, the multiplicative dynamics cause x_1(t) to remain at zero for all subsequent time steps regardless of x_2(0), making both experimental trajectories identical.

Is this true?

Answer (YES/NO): YES